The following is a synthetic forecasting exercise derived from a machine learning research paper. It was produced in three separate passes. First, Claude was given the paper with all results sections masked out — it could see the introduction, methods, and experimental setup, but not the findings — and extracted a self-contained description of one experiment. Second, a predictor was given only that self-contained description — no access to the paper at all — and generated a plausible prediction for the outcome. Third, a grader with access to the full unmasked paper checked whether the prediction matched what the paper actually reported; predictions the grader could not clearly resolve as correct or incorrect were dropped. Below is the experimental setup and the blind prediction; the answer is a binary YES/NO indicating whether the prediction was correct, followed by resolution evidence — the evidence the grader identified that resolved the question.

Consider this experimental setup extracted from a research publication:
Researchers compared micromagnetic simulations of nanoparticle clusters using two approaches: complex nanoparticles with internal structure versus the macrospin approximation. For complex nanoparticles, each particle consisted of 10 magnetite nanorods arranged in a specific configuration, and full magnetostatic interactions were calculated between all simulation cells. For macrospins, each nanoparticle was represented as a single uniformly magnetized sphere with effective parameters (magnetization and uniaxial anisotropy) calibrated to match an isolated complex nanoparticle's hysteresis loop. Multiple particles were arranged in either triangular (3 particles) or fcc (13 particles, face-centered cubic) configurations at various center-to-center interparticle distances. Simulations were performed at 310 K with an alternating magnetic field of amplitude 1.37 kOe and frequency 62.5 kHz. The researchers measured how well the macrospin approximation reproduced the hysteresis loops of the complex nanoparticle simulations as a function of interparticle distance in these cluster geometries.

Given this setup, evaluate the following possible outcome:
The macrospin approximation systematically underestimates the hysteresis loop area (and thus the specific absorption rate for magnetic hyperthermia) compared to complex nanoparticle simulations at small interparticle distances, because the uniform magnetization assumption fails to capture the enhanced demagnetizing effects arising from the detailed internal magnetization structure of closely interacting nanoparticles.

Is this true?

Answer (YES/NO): NO